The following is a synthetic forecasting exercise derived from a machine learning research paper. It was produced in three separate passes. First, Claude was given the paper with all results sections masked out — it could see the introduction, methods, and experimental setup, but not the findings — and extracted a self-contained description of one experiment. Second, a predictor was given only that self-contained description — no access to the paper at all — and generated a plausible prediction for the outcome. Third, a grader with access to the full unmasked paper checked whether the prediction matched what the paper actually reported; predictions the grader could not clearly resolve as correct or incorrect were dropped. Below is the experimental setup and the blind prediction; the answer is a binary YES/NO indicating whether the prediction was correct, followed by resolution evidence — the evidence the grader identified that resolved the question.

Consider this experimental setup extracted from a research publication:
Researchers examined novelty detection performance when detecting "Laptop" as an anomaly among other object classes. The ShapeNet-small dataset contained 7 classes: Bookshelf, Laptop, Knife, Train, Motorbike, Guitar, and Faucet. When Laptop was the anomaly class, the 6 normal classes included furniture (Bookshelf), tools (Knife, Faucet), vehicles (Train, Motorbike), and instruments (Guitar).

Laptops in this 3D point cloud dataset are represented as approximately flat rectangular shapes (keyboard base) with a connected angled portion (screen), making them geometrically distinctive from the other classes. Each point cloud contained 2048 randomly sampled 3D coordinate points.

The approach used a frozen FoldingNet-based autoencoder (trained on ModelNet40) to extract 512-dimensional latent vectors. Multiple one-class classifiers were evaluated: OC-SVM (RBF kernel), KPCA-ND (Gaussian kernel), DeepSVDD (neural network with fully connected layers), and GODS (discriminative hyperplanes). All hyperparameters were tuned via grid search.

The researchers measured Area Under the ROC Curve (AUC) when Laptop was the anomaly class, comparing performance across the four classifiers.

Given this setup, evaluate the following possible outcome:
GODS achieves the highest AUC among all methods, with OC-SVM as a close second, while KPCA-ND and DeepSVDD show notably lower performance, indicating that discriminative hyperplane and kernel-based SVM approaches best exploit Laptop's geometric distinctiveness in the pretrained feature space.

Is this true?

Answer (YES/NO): NO